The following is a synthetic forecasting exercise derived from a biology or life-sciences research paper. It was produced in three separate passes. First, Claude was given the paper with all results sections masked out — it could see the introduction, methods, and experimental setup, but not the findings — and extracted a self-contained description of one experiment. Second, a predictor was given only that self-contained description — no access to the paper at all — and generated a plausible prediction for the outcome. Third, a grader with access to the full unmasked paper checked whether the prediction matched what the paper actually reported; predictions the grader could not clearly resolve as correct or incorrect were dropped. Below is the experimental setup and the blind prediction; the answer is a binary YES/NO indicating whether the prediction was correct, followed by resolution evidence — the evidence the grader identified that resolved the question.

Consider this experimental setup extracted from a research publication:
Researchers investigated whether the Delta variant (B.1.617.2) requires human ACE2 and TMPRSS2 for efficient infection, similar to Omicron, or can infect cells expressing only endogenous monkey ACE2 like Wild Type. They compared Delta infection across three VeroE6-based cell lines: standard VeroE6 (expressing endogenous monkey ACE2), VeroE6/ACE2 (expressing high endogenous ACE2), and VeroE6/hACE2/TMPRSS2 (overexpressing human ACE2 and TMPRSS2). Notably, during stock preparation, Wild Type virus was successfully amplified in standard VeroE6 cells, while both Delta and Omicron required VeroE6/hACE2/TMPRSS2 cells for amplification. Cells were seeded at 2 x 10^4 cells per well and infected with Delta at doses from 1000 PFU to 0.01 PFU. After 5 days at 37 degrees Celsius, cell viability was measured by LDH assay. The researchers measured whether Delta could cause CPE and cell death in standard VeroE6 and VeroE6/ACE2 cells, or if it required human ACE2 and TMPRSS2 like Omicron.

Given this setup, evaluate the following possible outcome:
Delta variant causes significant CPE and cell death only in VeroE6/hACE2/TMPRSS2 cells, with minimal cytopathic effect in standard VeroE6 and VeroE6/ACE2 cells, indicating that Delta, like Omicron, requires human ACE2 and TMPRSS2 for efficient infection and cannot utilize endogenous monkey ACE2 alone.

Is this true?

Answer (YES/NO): NO